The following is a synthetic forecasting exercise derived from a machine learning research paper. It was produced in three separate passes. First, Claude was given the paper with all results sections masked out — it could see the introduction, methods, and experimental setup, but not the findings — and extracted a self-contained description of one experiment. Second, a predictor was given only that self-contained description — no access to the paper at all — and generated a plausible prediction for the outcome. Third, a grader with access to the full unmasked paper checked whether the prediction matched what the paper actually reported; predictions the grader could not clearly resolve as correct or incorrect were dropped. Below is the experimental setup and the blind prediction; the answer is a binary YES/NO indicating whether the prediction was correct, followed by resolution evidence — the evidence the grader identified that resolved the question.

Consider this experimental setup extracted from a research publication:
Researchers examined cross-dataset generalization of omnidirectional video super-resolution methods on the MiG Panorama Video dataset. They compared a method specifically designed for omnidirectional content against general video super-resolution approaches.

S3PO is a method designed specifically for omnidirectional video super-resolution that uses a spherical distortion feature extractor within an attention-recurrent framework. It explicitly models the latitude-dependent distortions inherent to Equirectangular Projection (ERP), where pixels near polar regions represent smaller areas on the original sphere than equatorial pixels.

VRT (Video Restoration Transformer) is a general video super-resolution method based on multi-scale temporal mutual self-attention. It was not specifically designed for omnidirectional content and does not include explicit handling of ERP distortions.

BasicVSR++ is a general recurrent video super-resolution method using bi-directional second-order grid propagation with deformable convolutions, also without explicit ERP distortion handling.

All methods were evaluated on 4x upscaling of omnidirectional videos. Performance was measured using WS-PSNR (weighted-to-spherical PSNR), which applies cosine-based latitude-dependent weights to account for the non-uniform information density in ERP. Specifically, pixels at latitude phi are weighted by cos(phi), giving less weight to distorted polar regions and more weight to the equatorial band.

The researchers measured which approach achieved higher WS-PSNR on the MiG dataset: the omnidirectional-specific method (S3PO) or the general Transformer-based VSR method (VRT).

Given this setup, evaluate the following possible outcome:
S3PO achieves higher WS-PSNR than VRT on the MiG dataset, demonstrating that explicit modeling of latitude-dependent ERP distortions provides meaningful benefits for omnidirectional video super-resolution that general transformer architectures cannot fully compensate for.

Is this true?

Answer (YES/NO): NO